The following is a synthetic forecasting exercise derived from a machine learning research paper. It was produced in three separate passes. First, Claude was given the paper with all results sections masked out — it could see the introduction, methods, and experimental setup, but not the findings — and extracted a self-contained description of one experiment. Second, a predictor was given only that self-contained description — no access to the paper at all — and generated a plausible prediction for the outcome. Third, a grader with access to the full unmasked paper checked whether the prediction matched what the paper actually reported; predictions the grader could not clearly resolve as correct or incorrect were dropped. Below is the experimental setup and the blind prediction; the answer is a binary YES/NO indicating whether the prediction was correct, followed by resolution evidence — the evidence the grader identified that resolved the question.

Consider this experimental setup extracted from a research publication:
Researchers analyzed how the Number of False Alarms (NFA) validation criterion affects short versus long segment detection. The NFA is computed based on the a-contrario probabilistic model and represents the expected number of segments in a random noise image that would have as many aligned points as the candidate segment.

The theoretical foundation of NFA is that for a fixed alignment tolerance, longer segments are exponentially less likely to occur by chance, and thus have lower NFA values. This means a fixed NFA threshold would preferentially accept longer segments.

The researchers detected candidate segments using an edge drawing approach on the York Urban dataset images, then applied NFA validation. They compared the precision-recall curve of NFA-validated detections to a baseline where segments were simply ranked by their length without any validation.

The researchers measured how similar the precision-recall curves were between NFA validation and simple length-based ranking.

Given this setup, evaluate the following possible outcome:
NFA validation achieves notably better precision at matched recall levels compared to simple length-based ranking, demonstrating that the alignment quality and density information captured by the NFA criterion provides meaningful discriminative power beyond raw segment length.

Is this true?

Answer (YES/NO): NO